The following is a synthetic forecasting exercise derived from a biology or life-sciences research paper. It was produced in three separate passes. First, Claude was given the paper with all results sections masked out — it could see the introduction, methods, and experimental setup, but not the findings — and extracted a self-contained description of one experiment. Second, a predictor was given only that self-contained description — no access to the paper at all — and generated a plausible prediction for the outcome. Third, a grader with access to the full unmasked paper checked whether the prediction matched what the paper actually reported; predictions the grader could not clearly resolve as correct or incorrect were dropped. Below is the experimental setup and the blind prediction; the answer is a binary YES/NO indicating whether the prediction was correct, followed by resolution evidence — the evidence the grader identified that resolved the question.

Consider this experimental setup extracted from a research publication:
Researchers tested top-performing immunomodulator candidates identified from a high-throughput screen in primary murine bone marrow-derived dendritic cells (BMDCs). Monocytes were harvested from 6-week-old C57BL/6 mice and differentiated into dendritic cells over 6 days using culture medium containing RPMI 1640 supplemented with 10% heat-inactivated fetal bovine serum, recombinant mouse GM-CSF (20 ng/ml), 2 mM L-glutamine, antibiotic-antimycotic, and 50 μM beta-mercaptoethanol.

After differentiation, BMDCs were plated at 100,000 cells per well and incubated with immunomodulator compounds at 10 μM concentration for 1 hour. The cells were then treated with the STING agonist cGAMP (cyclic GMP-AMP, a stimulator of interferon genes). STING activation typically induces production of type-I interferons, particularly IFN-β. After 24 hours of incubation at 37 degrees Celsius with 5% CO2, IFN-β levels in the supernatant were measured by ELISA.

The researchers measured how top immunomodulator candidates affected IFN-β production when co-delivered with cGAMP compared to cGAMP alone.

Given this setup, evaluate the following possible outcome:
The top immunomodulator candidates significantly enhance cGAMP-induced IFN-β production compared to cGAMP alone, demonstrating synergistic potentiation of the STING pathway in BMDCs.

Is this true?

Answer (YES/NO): YES